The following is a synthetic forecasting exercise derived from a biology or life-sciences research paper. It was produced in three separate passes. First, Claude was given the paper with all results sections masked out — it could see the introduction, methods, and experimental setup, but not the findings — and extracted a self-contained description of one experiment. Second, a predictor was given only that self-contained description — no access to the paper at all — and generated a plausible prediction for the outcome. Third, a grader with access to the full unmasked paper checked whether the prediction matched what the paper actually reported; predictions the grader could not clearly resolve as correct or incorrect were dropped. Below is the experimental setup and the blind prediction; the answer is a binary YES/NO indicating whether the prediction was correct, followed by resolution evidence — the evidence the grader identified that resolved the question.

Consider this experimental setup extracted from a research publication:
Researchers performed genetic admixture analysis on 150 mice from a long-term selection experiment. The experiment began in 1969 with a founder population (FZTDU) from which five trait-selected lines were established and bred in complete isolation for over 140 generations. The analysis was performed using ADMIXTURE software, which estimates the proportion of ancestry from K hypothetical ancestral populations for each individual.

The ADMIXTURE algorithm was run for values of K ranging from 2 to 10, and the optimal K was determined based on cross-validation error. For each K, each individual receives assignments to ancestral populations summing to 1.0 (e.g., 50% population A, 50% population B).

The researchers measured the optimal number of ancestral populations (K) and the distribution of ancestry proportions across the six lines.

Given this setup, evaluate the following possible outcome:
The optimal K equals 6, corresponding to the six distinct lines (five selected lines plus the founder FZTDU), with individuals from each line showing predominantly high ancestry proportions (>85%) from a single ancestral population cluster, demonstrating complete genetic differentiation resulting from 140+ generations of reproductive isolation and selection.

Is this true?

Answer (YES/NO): NO